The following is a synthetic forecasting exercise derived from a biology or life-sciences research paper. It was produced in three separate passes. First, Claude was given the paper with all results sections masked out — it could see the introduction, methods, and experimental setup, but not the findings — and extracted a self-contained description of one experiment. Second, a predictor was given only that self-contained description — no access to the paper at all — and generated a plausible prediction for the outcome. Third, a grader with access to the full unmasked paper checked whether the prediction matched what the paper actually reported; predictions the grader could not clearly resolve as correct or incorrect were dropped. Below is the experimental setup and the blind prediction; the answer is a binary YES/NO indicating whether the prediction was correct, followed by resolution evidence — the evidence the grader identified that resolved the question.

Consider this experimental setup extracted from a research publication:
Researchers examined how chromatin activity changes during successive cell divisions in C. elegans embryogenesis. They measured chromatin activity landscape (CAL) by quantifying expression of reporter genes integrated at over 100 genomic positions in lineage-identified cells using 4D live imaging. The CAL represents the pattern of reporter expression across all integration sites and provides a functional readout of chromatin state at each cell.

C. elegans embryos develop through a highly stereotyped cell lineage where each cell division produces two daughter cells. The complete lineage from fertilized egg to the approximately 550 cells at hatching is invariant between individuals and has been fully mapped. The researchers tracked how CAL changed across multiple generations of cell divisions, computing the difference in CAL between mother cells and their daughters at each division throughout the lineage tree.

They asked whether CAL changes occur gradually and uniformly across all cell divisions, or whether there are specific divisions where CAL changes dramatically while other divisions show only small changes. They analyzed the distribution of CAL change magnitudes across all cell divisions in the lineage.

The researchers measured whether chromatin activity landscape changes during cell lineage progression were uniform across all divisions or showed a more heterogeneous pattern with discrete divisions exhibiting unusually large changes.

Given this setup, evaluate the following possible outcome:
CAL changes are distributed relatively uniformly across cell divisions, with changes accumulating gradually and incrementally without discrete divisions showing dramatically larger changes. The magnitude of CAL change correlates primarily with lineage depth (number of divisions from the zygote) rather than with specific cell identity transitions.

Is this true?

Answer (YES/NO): NO